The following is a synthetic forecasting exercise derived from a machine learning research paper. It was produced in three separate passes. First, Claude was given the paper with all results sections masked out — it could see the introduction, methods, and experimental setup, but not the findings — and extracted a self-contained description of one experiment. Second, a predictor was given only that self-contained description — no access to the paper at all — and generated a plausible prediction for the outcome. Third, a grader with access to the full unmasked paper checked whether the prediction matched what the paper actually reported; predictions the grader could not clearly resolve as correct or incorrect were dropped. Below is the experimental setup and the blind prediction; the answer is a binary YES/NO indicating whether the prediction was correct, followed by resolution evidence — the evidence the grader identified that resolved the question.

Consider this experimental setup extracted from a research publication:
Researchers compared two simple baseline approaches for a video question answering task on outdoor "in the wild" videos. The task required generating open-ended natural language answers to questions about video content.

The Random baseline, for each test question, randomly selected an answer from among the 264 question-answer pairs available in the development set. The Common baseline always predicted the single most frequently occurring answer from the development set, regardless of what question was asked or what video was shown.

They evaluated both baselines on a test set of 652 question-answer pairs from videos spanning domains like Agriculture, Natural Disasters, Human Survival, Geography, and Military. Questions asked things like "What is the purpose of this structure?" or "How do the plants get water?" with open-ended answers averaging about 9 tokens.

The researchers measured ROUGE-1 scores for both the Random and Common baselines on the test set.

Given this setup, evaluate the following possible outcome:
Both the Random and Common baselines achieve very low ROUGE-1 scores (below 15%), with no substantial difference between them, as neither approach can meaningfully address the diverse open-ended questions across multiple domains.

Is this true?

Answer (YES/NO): NO